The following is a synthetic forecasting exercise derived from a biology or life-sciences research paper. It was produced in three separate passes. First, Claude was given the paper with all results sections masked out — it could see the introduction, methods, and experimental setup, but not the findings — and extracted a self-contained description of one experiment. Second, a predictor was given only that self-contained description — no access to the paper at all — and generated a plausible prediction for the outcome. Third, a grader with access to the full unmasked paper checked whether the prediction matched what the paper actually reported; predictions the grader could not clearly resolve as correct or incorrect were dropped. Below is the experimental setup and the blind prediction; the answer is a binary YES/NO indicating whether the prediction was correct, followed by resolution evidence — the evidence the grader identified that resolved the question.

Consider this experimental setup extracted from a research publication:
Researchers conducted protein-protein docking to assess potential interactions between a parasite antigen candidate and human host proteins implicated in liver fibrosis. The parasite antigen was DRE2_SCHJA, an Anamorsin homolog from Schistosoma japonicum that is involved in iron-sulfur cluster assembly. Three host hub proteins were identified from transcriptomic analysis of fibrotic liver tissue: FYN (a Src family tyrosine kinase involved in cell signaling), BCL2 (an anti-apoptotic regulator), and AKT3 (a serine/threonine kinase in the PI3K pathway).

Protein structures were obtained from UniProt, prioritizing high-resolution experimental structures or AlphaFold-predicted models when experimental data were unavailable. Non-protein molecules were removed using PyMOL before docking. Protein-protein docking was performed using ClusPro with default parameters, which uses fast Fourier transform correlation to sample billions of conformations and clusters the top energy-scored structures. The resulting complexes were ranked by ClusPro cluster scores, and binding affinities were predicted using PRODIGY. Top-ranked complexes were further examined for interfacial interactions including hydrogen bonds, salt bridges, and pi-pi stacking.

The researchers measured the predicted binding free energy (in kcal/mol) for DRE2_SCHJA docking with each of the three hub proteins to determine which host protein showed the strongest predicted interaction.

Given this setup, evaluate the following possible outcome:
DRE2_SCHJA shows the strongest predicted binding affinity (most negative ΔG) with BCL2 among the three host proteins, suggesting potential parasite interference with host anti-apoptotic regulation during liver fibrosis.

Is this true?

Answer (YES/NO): NO